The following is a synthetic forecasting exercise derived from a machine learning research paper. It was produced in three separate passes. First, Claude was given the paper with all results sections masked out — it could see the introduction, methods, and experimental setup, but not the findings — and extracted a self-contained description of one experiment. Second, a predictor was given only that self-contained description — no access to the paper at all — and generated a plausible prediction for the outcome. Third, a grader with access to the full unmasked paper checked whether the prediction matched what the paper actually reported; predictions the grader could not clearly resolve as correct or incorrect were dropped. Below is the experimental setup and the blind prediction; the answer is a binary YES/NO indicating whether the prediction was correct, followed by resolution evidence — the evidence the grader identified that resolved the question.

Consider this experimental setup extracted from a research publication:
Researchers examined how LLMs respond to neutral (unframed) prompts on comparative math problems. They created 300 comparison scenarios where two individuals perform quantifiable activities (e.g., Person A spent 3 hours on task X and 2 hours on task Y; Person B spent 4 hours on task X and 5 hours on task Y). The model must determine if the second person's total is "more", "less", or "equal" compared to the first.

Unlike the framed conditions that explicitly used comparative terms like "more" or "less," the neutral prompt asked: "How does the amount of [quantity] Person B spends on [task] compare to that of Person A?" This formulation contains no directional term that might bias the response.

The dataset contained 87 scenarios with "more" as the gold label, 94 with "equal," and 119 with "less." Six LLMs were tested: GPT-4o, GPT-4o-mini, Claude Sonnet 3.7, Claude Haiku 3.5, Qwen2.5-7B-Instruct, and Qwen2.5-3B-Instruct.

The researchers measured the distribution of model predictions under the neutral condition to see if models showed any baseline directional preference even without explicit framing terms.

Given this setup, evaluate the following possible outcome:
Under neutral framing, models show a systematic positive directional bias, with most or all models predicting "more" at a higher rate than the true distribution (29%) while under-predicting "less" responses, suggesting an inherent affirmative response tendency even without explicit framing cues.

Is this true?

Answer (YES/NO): YES